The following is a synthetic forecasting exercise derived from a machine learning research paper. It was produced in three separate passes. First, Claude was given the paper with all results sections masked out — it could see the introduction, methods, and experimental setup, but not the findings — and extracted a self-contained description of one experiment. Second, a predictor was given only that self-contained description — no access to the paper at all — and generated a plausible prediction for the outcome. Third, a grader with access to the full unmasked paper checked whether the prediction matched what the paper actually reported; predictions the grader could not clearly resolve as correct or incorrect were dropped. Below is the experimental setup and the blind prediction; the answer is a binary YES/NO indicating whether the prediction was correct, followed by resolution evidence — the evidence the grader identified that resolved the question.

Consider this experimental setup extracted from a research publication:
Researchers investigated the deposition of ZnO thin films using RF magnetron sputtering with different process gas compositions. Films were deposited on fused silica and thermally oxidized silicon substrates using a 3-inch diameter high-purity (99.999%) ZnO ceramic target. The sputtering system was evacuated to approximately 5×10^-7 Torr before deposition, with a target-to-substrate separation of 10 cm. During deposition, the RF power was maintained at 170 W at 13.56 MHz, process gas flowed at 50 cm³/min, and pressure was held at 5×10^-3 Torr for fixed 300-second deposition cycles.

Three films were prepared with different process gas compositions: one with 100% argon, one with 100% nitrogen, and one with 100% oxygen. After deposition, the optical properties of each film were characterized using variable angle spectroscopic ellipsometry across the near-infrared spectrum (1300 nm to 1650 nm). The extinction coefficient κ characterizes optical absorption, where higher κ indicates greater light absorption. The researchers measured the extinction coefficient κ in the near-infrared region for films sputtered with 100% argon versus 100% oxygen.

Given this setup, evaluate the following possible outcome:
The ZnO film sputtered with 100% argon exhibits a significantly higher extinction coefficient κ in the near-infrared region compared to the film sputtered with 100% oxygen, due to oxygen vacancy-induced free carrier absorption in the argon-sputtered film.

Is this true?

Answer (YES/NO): NO